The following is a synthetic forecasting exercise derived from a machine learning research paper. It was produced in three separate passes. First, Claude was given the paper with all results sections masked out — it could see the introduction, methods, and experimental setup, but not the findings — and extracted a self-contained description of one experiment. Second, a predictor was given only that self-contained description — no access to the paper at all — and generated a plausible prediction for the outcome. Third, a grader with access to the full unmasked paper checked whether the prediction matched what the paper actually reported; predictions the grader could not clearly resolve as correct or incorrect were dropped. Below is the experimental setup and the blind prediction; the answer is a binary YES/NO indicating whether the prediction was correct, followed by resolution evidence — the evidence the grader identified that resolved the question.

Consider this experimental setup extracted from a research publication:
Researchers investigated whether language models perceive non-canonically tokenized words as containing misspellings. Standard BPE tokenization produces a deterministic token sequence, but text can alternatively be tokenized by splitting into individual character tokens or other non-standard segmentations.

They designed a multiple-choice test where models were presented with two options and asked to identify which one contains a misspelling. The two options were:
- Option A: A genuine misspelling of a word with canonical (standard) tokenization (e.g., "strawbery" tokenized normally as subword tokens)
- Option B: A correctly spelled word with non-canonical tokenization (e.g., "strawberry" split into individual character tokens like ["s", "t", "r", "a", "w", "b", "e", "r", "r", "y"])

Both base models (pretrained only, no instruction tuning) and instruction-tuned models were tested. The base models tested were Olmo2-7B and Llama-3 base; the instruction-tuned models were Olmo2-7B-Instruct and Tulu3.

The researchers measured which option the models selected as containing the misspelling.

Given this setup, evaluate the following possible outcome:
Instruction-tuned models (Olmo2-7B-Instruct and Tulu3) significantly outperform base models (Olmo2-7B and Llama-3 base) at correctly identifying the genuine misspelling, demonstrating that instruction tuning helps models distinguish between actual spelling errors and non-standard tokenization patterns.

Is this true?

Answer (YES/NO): NO